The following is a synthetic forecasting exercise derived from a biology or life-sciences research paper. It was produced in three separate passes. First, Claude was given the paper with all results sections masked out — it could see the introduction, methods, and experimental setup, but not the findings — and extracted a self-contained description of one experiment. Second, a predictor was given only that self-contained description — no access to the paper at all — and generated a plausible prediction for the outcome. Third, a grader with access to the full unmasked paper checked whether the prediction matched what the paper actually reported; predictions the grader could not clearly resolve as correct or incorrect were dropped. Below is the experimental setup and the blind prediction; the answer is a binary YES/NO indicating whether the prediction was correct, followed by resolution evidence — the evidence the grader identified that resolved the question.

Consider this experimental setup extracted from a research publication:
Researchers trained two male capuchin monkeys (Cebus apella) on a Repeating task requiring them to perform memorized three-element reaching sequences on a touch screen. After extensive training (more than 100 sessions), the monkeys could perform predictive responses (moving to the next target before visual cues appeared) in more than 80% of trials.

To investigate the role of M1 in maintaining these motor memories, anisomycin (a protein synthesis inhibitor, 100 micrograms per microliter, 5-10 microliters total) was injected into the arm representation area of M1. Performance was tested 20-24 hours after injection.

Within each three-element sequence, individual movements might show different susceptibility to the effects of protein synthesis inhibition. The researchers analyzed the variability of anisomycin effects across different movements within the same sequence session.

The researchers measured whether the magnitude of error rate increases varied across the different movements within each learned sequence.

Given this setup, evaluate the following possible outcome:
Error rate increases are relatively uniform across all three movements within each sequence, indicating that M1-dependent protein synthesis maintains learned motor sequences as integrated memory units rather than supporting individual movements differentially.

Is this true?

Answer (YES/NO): NO